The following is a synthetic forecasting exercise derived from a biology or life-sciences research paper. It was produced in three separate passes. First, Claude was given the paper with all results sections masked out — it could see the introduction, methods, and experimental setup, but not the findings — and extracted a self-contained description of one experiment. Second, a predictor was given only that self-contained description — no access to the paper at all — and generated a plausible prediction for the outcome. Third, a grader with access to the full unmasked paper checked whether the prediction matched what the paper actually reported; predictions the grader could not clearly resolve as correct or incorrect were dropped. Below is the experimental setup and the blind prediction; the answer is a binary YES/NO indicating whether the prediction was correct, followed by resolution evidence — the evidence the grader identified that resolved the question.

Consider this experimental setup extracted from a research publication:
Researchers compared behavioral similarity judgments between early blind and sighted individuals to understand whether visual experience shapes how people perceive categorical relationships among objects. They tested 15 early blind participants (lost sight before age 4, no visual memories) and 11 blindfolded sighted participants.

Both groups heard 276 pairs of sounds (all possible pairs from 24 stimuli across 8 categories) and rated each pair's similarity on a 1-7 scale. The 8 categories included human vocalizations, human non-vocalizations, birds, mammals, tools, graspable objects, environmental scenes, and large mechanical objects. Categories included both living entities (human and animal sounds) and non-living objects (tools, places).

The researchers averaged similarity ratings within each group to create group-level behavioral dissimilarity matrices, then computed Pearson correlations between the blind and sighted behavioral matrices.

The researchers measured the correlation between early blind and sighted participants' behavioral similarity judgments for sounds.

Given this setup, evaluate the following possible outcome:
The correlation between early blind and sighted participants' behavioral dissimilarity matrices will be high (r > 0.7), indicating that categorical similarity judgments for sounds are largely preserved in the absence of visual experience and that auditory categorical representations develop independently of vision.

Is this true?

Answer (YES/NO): YES